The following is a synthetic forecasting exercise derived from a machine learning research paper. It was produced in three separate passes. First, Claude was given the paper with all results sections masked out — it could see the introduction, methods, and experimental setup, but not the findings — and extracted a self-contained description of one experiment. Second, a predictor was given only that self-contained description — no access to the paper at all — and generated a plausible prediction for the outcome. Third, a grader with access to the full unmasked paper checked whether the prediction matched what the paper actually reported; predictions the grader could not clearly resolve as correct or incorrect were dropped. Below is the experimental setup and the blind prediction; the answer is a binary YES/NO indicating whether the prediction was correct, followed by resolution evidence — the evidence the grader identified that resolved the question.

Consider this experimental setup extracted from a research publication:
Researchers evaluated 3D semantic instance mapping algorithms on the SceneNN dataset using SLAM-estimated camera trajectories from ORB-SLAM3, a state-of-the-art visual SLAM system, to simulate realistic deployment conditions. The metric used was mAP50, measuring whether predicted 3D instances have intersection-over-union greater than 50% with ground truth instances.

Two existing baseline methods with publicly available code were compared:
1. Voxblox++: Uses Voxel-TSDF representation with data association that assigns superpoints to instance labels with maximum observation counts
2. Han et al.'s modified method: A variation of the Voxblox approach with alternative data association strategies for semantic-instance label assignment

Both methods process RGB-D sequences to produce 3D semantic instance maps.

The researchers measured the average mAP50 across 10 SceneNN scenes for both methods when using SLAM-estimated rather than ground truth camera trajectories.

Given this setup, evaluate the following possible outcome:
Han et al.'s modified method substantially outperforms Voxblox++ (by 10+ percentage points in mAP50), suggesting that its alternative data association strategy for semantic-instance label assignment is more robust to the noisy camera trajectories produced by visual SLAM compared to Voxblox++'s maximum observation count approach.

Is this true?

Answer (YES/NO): NO